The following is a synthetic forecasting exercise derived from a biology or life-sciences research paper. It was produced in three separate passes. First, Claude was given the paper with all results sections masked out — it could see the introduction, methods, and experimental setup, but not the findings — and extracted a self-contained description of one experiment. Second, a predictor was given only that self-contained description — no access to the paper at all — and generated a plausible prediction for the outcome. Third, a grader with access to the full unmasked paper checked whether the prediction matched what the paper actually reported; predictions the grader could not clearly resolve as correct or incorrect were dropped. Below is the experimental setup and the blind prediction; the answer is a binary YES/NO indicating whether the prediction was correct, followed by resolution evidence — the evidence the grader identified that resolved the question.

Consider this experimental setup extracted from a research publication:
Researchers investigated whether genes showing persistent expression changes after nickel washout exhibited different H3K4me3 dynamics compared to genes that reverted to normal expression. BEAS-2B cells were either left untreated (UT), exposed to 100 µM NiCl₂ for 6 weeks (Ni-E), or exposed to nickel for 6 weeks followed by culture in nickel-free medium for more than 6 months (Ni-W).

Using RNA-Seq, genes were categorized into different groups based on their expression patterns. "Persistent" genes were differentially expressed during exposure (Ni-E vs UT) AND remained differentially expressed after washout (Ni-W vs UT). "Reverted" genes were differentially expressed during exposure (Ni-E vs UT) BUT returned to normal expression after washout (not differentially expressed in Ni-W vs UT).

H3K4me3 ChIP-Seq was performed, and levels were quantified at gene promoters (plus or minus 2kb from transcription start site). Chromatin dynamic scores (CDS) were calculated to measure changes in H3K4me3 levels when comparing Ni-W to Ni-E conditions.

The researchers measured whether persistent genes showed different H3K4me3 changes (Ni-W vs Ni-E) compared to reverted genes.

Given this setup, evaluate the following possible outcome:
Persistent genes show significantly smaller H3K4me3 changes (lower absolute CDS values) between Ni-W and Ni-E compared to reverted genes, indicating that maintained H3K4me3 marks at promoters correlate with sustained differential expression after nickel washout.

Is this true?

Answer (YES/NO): NO